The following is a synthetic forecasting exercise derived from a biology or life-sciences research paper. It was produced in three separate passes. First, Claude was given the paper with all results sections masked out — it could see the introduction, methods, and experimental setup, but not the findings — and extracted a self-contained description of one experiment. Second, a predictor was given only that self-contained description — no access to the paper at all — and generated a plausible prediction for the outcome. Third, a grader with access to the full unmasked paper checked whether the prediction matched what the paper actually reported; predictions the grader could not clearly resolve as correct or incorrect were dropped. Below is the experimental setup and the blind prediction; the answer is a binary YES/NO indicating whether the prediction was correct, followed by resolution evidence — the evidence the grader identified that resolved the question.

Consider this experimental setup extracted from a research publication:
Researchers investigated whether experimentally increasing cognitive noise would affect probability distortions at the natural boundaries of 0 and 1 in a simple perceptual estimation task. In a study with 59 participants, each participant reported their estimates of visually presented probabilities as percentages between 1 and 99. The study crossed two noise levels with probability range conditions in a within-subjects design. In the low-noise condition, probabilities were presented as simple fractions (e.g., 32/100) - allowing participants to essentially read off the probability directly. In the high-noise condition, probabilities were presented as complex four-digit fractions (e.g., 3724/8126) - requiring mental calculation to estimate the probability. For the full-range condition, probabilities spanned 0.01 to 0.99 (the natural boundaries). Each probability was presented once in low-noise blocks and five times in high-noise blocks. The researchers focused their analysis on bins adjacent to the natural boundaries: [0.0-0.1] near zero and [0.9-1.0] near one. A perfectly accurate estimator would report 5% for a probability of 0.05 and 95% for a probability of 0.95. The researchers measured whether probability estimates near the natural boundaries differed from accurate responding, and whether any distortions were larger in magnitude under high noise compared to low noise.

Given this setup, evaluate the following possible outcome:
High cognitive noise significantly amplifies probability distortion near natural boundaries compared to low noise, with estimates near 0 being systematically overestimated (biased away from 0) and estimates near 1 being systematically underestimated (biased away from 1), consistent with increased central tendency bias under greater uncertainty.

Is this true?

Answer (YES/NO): YES